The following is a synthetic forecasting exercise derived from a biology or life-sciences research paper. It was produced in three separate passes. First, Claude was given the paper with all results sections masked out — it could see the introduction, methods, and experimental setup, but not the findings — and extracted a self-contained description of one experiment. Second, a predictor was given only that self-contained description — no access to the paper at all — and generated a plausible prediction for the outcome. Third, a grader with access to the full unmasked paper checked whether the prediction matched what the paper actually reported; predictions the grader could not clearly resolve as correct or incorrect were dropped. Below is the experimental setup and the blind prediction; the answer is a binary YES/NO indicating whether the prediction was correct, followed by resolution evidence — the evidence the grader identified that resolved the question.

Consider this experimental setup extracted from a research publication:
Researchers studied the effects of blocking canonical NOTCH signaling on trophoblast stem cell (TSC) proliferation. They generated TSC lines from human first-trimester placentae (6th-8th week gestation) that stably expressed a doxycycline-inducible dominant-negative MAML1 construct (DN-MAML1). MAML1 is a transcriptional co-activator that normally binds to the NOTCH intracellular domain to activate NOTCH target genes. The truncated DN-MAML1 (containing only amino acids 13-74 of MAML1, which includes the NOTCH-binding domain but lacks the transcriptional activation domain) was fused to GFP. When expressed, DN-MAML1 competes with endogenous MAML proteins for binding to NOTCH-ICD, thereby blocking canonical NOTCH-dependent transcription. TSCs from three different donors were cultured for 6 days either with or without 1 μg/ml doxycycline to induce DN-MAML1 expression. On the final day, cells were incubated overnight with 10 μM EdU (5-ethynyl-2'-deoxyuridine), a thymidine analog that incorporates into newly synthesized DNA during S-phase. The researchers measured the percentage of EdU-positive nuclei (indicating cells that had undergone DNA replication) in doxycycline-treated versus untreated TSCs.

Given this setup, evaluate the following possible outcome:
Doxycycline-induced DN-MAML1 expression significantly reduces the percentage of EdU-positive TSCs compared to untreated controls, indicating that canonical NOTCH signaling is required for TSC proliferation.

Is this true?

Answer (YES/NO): YES